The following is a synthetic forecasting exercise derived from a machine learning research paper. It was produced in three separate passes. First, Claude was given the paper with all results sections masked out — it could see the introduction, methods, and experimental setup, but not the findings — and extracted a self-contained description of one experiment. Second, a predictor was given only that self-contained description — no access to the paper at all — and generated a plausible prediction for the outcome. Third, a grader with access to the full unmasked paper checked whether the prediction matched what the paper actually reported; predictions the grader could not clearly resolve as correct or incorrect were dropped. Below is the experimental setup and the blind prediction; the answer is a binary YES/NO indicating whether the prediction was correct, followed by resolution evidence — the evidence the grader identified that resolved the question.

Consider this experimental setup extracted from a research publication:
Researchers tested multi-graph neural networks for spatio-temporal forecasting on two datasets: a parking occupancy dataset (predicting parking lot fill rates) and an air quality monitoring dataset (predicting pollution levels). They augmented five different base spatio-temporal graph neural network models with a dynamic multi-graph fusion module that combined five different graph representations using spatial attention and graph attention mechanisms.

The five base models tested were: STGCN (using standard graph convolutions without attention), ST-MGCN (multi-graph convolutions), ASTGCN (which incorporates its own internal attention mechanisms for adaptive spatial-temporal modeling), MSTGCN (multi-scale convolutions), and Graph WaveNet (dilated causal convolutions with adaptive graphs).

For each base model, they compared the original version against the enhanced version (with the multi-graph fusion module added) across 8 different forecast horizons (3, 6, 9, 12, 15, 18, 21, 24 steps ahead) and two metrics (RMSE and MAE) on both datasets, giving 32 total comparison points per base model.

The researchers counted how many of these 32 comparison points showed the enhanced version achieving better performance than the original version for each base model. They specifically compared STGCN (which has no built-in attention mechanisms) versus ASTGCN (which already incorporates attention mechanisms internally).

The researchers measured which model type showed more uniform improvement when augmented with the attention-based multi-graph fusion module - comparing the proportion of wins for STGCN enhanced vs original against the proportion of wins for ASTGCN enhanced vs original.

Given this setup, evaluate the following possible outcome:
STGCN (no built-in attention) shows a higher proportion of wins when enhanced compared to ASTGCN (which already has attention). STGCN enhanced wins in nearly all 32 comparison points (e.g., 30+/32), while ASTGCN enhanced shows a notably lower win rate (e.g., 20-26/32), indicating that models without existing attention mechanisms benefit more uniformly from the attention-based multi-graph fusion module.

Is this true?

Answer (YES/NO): YES